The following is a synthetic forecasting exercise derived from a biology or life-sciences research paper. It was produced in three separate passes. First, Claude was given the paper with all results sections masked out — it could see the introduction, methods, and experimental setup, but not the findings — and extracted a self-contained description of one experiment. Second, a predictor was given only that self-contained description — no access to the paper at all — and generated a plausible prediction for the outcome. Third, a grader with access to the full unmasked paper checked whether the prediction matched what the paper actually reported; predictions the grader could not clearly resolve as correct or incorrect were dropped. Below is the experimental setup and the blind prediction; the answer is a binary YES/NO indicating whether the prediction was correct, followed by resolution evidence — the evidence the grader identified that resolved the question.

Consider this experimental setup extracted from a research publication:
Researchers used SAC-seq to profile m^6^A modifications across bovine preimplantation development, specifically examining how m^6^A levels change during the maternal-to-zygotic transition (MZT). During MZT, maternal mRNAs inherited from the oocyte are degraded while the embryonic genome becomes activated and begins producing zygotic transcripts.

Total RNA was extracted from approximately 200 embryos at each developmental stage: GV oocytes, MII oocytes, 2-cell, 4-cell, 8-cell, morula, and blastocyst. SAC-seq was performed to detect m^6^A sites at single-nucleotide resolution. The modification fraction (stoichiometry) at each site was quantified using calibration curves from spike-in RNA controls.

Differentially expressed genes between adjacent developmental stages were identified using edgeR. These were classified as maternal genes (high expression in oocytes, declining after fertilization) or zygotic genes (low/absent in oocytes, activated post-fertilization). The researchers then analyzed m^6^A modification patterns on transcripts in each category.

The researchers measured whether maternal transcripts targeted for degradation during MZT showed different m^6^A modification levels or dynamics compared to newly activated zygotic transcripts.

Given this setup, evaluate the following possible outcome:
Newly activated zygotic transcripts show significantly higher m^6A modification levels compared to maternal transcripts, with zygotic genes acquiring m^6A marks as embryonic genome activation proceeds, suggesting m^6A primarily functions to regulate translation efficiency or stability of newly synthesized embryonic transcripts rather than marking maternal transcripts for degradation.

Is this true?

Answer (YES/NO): NO